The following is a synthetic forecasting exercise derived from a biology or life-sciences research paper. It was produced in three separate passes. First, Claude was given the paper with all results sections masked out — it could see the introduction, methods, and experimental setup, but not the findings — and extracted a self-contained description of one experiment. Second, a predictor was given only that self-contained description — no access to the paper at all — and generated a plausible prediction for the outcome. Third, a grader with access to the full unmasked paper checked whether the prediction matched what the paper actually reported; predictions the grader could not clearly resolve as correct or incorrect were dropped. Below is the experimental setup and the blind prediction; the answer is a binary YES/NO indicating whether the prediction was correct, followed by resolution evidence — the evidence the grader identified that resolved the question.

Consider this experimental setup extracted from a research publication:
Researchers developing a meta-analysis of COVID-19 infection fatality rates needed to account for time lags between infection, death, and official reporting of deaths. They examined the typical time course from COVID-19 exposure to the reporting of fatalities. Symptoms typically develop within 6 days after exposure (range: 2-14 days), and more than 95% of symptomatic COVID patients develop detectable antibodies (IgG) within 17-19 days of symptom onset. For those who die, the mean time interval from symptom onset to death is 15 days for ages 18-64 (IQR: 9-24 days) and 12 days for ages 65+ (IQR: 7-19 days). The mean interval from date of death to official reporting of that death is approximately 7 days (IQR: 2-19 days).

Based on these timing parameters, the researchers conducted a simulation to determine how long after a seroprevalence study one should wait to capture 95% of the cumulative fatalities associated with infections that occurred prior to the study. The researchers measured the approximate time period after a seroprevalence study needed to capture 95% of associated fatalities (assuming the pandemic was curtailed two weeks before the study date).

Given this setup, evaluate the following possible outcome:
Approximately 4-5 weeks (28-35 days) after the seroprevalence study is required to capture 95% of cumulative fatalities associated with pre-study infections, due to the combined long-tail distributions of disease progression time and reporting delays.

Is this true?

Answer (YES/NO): YES